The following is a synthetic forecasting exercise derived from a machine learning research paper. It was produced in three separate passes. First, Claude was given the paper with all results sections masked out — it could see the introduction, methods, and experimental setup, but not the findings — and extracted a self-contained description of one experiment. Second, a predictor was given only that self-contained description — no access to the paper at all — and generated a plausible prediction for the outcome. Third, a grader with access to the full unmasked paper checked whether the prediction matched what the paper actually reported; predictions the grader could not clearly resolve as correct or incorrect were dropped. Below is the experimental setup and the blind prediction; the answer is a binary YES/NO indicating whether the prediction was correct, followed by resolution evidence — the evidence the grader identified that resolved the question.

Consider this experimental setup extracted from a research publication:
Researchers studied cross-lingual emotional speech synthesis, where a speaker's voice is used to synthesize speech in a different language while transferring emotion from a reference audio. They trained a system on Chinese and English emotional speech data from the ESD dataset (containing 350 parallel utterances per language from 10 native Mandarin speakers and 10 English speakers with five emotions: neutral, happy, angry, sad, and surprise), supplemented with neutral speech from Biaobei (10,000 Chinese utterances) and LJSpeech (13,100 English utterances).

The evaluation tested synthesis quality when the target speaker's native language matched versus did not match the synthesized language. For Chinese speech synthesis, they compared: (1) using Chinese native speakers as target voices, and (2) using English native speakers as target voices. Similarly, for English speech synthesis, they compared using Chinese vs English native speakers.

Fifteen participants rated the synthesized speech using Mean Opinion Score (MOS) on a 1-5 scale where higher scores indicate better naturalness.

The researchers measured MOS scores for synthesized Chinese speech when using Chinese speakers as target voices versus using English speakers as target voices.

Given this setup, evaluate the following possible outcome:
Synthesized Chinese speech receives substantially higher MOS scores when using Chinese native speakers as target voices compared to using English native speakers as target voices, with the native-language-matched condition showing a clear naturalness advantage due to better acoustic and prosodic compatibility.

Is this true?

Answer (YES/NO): YES